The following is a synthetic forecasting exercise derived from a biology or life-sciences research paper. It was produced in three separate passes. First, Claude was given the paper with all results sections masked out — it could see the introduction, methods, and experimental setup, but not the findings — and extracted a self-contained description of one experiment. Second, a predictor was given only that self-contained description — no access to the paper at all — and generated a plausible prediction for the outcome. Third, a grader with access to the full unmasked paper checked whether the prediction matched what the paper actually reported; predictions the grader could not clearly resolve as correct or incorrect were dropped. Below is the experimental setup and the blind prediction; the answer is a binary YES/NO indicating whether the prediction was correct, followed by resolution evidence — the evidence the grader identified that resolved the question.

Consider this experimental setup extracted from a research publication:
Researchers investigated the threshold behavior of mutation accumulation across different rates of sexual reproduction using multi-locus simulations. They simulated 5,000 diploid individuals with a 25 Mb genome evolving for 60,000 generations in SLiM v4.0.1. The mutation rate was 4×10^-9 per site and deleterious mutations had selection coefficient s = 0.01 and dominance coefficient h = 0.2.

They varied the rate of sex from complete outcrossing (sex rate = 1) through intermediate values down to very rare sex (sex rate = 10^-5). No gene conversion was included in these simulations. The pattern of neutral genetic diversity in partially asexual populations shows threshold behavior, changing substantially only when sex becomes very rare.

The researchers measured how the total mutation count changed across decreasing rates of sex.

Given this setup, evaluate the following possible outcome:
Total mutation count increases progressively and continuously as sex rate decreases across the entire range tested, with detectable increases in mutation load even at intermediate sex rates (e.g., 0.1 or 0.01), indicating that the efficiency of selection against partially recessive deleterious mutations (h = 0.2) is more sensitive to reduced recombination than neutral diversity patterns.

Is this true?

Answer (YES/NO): NO